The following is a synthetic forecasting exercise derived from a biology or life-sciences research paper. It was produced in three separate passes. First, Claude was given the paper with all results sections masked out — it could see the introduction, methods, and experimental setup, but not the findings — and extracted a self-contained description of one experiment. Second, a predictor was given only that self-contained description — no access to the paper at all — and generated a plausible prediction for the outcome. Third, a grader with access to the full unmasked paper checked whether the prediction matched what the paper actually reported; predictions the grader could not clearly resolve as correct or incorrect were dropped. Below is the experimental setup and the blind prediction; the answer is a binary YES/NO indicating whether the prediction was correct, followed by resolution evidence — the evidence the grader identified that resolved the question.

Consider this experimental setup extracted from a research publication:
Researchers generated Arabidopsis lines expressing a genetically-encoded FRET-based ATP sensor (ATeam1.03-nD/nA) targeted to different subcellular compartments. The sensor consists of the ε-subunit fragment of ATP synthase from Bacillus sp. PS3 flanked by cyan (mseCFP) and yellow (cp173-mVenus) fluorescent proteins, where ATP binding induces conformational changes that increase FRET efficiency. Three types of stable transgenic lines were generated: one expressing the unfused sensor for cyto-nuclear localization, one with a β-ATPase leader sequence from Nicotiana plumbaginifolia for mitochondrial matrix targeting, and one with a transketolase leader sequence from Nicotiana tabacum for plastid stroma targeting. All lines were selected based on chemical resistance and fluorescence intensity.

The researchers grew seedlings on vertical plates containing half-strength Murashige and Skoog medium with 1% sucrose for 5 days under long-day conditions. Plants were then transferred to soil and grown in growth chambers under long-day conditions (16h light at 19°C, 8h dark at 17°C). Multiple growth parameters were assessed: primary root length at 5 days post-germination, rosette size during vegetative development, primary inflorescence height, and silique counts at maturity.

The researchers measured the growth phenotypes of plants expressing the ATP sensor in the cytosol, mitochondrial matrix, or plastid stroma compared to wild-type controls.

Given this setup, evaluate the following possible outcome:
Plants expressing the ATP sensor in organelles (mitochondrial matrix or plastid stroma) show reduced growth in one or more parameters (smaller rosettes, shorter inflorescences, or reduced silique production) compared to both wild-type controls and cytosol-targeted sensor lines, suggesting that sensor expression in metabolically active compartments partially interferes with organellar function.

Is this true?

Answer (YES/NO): NO